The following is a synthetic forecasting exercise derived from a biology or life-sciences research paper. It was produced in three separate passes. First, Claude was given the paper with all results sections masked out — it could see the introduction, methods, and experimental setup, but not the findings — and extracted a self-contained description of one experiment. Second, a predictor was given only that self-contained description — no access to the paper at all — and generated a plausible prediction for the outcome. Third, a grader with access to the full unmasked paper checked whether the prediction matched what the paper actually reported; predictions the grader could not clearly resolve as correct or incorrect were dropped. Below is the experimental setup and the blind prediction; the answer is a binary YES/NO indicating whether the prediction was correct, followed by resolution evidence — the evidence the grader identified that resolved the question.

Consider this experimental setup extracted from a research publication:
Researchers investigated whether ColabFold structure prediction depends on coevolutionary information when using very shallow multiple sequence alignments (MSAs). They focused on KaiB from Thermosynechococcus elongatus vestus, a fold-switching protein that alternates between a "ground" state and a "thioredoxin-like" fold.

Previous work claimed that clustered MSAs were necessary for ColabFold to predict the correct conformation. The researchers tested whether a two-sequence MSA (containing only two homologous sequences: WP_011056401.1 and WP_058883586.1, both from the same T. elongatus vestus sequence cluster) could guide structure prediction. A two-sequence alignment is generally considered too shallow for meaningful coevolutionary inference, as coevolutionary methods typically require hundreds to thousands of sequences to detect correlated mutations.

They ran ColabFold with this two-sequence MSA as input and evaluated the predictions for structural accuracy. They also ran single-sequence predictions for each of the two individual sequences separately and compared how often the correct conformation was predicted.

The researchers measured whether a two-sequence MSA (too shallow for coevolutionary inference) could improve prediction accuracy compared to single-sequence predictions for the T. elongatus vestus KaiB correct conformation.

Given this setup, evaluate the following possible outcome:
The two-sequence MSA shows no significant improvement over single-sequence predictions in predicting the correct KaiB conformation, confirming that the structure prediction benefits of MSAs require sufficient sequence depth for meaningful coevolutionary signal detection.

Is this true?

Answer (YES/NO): NO